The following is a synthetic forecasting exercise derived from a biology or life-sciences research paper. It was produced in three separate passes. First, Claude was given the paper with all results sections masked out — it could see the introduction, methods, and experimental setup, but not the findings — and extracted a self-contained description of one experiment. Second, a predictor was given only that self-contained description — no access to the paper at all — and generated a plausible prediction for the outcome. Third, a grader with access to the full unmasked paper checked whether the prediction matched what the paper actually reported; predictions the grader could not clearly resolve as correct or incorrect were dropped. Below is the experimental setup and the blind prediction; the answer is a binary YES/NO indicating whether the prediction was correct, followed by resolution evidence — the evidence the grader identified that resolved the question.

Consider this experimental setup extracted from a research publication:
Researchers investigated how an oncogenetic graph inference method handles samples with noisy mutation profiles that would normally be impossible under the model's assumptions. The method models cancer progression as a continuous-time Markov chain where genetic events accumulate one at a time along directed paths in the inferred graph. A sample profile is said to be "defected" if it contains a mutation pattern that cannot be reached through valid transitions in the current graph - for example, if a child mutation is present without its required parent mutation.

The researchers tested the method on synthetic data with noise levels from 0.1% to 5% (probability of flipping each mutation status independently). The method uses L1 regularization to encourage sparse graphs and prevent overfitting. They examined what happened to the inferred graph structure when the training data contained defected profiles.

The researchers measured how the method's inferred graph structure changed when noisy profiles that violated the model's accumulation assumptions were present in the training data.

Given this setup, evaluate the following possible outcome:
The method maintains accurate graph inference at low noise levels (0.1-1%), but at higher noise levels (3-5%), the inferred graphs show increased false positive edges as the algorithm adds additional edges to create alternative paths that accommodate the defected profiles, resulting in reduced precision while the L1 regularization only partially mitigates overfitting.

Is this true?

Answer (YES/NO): YES